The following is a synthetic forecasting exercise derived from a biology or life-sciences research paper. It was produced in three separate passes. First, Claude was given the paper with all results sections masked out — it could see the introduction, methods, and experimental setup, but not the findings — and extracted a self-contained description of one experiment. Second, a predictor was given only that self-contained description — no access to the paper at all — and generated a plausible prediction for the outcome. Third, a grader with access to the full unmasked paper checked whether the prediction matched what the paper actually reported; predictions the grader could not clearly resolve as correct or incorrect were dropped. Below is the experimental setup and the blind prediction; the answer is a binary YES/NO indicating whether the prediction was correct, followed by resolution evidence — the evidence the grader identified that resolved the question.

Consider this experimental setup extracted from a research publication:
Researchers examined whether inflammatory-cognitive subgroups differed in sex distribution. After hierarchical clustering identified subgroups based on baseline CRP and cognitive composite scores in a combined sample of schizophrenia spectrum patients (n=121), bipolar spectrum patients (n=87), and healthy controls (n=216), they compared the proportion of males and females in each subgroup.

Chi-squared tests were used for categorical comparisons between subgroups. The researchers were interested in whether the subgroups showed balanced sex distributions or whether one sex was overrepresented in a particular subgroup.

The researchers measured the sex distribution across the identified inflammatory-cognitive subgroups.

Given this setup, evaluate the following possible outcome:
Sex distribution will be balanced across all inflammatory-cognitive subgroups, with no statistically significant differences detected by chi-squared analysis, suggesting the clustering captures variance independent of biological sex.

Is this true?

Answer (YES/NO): YES